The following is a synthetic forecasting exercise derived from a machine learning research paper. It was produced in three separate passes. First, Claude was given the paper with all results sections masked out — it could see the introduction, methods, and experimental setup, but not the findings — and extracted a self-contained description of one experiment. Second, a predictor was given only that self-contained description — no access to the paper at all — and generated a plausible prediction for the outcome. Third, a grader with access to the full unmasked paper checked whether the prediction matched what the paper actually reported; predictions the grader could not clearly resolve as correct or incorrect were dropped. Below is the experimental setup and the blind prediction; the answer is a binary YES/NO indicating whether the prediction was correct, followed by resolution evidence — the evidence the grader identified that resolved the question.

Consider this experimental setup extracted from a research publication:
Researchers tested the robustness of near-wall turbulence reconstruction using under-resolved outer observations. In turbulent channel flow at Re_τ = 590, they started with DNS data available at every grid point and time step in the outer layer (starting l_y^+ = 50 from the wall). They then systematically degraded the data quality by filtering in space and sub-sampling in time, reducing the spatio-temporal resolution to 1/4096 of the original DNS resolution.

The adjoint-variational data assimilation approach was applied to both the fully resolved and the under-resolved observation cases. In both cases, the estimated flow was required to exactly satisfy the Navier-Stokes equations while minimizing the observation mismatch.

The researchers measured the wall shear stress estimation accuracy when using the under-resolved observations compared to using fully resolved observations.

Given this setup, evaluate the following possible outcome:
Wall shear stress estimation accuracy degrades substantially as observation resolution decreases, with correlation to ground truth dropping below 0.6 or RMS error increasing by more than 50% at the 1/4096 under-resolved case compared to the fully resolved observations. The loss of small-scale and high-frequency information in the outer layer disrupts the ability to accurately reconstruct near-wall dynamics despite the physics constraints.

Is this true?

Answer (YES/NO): NO